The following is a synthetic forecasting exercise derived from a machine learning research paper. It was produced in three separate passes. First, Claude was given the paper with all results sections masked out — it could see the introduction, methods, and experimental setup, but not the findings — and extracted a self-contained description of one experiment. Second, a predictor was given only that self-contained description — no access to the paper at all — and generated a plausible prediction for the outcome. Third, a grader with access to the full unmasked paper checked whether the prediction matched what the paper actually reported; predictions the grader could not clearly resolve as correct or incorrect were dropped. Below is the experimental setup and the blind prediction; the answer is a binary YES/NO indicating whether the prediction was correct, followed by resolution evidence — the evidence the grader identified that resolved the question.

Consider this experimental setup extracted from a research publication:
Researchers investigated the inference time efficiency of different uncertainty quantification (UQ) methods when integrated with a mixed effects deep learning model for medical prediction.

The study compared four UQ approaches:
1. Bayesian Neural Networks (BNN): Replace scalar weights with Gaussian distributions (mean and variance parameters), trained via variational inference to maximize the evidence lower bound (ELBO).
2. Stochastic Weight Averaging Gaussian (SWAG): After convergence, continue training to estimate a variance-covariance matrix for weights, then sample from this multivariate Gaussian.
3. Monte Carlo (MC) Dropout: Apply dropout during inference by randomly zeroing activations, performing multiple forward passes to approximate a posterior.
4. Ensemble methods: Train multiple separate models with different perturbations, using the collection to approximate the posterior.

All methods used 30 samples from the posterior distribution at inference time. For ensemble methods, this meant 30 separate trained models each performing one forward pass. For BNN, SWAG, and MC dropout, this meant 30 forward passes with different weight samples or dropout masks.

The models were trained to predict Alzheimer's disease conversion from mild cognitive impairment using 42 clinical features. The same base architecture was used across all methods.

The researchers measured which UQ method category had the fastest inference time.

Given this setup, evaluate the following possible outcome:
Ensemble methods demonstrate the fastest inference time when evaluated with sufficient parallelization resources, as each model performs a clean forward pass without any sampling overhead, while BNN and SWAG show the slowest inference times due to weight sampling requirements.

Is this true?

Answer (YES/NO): NO